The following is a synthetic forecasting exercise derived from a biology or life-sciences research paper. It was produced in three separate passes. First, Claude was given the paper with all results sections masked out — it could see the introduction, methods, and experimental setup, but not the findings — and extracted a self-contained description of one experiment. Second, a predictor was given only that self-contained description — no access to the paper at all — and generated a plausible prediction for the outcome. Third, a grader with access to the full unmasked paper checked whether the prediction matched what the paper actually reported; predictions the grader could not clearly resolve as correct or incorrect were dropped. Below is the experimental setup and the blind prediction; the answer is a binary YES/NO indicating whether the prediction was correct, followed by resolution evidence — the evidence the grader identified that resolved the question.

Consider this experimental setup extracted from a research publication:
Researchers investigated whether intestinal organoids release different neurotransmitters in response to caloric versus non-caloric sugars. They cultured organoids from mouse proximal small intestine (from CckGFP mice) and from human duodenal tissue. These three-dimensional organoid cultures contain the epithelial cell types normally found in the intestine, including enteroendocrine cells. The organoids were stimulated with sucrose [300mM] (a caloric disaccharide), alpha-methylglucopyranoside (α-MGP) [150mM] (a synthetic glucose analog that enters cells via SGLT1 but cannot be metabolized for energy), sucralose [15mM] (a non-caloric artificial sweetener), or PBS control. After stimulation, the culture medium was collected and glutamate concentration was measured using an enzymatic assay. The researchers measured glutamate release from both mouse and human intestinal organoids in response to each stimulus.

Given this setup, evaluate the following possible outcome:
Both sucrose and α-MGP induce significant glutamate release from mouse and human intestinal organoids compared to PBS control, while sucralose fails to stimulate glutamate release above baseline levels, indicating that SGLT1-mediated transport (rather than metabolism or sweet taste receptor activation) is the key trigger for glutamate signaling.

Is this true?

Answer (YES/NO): YES